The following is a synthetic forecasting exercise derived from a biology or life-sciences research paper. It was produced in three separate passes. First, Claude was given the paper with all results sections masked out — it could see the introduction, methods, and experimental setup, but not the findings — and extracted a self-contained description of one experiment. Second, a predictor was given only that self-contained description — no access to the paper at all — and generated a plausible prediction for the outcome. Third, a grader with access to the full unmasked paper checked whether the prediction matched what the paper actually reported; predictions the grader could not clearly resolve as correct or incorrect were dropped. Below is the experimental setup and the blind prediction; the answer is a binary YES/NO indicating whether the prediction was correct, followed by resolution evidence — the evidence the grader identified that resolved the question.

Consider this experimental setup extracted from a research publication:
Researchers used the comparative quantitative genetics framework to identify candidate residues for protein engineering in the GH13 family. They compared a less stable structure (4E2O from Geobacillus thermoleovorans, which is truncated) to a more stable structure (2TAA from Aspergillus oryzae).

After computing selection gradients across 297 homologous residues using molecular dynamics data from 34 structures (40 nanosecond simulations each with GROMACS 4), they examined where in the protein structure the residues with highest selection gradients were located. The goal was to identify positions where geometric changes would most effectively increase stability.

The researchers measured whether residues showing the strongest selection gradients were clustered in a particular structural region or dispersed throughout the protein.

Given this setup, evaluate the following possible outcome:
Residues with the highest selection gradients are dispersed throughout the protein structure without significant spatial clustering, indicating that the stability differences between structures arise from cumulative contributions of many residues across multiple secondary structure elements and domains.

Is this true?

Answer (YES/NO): NO